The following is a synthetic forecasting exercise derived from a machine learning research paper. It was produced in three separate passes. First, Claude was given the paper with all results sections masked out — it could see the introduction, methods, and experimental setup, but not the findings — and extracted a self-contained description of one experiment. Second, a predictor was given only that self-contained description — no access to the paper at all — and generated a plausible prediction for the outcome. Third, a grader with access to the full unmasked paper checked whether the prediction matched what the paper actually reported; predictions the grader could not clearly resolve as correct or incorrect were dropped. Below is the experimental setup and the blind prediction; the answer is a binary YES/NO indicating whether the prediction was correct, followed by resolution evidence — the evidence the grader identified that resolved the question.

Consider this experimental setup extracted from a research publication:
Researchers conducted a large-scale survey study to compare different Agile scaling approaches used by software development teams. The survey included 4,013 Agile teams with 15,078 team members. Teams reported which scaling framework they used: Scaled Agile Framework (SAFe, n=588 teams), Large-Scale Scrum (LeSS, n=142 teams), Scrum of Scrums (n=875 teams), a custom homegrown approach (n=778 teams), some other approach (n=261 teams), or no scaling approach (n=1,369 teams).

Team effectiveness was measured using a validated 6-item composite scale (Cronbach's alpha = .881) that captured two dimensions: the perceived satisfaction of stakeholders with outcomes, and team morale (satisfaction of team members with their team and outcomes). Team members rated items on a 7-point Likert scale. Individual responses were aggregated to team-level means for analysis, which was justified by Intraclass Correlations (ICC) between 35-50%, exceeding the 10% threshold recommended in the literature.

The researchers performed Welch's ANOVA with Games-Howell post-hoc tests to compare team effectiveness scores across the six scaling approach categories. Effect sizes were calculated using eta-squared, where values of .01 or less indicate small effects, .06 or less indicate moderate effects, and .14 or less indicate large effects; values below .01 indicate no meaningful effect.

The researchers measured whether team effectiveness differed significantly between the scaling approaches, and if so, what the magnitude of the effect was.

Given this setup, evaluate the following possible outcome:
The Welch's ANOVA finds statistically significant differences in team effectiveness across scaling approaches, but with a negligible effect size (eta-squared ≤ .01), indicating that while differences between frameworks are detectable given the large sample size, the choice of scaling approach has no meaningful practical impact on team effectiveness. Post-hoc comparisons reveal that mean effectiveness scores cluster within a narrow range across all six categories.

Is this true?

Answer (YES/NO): NO